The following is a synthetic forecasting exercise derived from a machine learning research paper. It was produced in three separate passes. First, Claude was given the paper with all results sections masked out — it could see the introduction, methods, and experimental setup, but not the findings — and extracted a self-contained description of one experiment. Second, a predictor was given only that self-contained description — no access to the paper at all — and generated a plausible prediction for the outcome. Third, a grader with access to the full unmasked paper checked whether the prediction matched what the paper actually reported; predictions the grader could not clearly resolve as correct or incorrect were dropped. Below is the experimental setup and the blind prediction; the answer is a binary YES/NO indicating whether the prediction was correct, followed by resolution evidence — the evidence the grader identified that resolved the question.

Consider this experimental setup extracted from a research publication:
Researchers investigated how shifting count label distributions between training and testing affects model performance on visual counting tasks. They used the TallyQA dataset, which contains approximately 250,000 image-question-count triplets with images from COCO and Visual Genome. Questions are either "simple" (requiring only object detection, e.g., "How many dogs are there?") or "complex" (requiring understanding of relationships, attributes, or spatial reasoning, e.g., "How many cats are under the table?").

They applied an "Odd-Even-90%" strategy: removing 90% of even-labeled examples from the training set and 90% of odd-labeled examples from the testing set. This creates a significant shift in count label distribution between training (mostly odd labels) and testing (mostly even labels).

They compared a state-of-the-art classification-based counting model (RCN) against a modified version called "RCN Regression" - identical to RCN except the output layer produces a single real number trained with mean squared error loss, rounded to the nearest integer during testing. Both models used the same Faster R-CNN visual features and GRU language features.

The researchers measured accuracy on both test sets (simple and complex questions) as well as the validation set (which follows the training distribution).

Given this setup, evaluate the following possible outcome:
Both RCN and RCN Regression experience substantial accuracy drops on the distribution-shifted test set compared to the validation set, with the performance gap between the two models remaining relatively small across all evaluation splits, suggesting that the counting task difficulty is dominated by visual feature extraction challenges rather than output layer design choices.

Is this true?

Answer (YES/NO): NO